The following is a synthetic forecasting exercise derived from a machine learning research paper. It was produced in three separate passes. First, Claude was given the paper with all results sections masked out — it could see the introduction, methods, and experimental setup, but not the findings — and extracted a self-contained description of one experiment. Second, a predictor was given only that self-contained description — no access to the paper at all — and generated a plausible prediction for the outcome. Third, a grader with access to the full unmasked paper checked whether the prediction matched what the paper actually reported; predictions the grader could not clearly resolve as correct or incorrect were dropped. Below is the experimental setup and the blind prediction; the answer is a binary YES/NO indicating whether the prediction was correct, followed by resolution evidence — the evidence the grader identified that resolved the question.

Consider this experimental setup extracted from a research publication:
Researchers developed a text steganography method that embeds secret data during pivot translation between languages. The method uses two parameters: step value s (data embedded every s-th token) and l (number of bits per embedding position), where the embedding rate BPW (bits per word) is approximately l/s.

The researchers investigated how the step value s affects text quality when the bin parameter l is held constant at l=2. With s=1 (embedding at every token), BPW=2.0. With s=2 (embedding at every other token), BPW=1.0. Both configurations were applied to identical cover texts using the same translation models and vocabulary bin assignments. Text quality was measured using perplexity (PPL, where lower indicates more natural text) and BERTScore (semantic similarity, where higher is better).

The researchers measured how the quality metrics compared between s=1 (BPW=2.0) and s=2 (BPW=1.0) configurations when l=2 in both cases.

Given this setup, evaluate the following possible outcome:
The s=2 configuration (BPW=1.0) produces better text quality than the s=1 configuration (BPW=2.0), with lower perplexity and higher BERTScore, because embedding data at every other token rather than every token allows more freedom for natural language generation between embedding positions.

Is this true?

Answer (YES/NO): YES